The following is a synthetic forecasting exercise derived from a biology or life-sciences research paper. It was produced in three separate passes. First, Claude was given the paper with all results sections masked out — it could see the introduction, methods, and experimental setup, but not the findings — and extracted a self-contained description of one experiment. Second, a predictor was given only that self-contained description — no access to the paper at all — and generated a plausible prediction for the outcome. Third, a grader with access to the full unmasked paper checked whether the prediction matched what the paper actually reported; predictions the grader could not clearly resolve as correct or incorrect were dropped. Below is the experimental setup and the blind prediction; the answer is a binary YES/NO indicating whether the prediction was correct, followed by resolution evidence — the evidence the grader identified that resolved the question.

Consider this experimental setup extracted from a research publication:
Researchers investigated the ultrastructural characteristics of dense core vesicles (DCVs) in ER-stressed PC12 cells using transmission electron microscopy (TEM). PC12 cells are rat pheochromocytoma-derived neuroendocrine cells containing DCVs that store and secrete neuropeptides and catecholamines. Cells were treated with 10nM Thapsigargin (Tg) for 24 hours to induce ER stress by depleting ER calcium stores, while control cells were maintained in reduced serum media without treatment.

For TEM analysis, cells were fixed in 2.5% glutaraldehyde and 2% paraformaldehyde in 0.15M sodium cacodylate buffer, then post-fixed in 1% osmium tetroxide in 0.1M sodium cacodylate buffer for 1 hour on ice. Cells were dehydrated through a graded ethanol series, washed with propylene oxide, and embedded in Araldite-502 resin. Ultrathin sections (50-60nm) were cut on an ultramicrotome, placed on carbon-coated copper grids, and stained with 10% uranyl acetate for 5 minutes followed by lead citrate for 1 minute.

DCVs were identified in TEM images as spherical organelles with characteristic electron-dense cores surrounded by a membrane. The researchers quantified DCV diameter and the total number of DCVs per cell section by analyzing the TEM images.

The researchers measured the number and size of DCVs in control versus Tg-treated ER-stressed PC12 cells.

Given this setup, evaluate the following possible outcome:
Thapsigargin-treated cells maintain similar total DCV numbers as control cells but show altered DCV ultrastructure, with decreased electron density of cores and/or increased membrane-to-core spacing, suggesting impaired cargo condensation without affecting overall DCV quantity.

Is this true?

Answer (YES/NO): NO